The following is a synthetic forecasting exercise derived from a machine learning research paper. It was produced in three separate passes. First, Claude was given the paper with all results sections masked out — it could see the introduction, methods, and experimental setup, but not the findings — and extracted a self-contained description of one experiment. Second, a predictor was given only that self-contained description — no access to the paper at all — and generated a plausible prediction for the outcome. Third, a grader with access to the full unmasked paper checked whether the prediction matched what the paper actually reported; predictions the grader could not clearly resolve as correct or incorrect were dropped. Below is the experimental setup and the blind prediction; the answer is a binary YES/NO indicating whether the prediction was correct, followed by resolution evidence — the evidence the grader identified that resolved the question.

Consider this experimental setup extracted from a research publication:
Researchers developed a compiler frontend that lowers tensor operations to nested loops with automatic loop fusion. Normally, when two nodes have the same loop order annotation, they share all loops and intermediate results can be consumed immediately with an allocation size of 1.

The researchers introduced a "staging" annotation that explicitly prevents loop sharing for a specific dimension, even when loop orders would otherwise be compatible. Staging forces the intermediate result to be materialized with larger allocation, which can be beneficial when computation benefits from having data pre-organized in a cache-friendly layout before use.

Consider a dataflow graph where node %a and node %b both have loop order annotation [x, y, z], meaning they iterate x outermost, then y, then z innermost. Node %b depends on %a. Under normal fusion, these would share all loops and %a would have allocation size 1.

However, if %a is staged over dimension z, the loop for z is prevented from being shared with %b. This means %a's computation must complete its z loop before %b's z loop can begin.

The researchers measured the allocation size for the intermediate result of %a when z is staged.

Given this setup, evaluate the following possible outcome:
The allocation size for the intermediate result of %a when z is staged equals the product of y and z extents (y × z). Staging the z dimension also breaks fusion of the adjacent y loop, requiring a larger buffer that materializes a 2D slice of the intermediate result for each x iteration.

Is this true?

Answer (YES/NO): NO